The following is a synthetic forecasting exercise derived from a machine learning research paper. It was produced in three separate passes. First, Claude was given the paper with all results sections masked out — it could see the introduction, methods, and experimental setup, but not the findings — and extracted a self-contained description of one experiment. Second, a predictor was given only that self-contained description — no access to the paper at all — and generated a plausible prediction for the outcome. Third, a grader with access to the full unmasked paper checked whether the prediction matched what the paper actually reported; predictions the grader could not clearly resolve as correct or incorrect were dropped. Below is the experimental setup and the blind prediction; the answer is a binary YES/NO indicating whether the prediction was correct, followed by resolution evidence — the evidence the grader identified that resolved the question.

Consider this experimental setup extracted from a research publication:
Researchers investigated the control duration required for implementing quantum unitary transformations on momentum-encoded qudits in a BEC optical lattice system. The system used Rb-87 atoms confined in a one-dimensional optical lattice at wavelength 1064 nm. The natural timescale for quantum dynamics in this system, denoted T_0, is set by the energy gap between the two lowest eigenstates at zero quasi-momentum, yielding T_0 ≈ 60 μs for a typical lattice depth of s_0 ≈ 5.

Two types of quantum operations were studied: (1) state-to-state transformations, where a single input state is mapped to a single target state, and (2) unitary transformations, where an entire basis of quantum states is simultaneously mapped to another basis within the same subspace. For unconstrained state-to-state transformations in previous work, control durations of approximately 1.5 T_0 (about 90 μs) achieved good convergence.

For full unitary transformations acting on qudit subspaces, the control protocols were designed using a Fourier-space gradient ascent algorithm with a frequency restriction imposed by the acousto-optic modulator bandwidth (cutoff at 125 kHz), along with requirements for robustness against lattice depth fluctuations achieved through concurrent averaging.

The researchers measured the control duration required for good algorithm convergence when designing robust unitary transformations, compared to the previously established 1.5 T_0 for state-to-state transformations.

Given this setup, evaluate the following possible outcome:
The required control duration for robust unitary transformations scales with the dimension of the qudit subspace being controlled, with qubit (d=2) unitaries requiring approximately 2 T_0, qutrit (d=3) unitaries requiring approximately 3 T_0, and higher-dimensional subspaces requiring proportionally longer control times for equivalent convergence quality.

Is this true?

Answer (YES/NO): NO